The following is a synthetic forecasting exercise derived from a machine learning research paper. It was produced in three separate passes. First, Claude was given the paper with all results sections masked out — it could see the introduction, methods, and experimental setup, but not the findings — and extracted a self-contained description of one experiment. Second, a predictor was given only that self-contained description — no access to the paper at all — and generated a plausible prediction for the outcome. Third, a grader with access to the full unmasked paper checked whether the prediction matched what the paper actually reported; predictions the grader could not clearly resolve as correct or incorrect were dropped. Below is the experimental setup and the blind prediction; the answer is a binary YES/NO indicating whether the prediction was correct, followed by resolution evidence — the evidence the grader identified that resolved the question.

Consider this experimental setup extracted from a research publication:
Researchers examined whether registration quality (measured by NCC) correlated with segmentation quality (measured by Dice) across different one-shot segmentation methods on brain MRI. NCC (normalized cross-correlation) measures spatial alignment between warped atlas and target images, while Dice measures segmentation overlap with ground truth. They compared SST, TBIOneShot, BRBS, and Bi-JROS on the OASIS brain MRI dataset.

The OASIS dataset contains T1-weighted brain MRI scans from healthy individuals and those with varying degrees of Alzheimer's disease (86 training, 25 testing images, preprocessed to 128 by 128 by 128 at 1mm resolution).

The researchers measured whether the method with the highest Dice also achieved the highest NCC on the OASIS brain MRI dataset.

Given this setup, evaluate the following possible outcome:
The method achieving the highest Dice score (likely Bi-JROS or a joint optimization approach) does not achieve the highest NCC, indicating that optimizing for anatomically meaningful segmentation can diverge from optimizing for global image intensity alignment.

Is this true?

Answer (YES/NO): YES